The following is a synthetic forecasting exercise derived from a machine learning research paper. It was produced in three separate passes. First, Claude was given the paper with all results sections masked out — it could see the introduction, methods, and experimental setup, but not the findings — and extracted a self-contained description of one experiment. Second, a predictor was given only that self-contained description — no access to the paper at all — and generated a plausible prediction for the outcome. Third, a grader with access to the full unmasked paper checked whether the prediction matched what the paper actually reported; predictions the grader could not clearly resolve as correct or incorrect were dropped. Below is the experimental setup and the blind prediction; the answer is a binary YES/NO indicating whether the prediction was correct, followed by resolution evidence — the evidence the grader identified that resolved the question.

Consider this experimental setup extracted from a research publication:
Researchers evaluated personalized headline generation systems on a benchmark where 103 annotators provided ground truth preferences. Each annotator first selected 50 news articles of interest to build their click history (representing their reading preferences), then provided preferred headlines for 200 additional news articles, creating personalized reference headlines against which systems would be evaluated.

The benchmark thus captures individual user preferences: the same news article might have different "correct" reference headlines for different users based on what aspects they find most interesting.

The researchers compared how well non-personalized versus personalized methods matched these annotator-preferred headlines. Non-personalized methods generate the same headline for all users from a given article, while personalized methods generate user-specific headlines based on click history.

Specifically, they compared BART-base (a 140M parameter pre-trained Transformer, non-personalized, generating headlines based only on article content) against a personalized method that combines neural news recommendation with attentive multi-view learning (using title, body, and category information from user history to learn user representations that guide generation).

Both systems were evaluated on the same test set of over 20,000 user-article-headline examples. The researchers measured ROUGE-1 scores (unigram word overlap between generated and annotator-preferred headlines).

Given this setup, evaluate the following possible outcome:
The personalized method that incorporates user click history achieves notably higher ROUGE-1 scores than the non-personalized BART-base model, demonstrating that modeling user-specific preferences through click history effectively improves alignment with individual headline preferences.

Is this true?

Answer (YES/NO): NO